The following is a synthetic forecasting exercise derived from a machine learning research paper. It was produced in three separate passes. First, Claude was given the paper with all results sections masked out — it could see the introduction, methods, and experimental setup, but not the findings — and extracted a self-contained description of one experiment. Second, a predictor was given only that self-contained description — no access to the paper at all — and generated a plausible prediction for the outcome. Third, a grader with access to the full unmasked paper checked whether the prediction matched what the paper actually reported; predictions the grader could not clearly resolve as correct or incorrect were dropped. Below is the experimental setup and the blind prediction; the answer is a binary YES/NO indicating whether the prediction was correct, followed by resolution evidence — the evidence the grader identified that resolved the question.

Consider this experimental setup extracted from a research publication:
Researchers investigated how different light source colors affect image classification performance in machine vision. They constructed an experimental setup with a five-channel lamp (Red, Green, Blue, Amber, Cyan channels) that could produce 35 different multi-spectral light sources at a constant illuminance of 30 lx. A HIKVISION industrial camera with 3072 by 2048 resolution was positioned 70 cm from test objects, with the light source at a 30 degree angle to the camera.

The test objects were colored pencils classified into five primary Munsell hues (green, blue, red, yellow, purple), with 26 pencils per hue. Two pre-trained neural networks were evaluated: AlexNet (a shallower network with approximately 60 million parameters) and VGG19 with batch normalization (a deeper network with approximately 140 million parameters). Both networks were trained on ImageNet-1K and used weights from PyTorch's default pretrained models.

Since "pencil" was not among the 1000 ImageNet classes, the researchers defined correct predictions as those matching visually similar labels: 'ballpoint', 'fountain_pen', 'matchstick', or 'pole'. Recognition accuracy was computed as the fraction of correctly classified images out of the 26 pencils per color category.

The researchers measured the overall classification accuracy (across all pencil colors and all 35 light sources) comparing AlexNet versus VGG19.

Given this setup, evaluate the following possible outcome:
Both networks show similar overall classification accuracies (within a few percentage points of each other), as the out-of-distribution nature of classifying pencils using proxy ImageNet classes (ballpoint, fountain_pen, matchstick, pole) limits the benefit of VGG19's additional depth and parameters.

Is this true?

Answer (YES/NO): NO